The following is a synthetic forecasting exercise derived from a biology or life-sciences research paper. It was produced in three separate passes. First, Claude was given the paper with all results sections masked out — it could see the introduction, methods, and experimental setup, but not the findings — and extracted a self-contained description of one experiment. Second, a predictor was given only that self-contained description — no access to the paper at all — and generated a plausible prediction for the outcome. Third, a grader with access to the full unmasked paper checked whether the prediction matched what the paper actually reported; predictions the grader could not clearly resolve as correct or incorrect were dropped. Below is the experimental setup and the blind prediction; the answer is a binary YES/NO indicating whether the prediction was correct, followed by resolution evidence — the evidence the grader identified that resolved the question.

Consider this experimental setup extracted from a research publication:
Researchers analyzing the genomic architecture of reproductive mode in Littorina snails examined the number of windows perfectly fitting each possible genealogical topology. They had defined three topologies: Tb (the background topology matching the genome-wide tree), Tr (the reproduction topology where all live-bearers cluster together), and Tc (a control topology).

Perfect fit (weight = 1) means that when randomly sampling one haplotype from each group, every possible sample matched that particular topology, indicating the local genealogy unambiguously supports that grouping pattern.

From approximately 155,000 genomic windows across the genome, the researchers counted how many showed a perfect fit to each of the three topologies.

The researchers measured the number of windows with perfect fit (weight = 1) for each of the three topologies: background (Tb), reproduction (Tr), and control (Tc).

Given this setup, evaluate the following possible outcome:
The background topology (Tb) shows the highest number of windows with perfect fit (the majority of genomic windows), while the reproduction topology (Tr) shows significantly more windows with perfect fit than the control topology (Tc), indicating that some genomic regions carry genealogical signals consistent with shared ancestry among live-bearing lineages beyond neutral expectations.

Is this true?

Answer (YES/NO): NO